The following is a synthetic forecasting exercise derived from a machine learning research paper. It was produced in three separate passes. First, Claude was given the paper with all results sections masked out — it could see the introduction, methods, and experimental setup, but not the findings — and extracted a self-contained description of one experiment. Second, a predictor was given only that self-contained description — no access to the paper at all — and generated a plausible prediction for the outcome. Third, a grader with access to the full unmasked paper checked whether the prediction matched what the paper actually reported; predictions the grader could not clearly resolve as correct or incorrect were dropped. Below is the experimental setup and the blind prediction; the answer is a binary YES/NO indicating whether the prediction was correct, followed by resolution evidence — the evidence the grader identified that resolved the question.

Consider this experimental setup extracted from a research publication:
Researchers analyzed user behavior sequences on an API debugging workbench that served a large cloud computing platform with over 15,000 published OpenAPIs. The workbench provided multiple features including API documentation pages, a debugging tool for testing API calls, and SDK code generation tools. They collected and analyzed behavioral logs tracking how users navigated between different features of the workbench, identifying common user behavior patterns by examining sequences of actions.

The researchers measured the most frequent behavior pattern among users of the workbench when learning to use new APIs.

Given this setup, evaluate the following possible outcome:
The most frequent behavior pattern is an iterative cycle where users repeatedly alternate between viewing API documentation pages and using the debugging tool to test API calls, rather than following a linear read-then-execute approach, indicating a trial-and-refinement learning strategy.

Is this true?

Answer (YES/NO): NO